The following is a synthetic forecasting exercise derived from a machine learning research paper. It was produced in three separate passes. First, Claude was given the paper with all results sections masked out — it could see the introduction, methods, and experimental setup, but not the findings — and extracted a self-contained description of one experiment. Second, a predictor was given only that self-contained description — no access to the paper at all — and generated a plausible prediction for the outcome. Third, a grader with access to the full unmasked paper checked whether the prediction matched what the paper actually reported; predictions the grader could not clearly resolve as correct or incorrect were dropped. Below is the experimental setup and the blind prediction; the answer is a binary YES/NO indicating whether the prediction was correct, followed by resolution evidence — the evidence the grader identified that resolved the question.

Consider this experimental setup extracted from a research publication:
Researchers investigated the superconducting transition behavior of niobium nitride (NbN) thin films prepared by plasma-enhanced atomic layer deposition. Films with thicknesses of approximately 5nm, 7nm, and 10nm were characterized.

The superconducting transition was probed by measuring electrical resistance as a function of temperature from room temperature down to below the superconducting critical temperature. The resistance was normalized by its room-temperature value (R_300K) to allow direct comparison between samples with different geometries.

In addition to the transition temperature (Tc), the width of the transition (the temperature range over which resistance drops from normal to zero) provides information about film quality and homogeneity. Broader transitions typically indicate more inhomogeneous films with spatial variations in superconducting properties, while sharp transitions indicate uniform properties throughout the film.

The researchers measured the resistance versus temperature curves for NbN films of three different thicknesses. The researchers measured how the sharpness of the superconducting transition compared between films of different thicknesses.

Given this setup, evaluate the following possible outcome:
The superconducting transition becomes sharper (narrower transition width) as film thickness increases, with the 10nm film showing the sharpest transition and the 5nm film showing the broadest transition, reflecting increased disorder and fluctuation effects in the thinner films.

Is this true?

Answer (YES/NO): NO